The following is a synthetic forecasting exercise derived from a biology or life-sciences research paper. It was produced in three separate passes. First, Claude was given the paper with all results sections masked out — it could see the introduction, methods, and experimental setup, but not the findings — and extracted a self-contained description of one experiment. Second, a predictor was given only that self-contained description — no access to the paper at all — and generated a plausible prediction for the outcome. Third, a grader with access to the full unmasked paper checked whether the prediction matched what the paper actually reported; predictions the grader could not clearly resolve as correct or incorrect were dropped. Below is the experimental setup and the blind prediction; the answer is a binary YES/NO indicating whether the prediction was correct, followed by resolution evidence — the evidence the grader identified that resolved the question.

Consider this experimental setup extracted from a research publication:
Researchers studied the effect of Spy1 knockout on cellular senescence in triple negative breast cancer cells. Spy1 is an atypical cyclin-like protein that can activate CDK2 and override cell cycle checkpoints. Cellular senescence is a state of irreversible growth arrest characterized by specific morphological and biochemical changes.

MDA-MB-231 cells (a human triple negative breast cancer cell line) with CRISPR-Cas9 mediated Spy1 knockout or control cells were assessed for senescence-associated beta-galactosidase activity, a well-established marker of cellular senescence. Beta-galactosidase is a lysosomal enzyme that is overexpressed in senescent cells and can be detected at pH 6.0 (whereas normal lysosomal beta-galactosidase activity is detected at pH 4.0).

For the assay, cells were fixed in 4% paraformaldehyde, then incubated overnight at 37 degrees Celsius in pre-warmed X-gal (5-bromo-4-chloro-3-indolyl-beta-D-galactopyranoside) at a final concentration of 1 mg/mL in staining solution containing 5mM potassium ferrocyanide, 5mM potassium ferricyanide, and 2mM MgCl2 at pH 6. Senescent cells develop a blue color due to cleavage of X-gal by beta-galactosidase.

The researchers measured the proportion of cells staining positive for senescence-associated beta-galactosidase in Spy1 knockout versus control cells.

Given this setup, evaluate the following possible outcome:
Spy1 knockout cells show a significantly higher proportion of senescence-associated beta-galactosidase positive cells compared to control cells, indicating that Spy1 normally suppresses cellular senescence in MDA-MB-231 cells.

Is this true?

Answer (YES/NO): YES